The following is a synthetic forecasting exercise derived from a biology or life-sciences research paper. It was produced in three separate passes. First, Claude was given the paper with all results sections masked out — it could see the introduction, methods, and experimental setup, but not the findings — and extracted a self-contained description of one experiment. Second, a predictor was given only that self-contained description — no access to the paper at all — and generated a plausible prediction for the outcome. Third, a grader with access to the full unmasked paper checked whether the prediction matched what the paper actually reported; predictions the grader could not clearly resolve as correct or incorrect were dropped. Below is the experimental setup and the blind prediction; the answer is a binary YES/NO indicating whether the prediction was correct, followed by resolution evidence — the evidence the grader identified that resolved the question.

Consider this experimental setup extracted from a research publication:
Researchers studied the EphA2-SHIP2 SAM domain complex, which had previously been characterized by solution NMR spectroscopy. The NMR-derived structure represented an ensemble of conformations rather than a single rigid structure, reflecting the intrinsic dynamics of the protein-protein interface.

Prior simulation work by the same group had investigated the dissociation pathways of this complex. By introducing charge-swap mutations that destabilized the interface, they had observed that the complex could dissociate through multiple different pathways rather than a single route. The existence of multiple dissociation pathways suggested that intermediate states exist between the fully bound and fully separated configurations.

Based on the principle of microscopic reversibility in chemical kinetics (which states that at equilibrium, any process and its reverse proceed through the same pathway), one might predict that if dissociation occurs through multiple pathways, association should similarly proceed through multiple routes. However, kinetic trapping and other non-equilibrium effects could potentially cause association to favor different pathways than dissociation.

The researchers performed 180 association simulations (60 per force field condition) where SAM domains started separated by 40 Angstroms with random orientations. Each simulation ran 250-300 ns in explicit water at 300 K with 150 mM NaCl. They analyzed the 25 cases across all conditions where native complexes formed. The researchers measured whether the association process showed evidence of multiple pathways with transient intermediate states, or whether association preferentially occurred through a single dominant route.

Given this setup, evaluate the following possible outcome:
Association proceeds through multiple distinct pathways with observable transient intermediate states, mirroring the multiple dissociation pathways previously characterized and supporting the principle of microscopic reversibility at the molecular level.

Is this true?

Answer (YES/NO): NO